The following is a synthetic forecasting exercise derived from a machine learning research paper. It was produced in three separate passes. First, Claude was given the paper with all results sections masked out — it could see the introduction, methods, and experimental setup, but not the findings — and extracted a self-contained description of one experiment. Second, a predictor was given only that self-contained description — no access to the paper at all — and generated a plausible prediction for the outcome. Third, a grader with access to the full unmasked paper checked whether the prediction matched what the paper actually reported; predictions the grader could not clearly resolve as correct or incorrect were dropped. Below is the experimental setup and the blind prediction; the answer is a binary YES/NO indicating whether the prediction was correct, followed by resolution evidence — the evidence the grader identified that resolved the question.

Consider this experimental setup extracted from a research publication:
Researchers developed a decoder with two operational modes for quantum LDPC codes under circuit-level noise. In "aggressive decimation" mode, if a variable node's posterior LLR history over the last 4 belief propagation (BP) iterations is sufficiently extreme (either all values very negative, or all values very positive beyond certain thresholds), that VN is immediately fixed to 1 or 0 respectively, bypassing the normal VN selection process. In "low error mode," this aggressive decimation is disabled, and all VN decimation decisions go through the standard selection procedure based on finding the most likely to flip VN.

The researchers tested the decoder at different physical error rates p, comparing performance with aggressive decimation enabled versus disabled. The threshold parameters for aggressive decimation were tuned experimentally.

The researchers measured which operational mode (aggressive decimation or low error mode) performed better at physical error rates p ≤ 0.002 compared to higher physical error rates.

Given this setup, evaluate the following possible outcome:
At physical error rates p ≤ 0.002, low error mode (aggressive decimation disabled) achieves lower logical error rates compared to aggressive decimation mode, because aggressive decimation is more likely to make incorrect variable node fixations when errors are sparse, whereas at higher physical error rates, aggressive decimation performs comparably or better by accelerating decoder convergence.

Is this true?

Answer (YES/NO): YES